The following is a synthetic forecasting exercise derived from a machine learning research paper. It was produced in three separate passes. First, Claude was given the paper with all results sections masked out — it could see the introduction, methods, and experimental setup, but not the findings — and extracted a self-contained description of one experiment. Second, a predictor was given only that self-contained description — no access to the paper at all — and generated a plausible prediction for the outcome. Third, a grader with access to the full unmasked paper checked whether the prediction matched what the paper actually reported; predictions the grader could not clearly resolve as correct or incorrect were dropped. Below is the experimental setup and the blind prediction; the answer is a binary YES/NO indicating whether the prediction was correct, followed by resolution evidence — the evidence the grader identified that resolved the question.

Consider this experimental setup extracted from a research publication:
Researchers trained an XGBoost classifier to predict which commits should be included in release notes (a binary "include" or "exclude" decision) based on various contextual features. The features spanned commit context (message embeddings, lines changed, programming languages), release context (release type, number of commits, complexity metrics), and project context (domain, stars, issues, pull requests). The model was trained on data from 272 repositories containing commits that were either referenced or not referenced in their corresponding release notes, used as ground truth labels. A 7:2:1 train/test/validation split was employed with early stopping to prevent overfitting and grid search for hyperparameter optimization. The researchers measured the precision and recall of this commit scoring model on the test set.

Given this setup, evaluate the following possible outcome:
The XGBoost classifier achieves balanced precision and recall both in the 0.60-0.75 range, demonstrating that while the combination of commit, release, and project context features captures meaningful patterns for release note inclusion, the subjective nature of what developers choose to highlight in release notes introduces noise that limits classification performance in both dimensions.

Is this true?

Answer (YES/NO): NO